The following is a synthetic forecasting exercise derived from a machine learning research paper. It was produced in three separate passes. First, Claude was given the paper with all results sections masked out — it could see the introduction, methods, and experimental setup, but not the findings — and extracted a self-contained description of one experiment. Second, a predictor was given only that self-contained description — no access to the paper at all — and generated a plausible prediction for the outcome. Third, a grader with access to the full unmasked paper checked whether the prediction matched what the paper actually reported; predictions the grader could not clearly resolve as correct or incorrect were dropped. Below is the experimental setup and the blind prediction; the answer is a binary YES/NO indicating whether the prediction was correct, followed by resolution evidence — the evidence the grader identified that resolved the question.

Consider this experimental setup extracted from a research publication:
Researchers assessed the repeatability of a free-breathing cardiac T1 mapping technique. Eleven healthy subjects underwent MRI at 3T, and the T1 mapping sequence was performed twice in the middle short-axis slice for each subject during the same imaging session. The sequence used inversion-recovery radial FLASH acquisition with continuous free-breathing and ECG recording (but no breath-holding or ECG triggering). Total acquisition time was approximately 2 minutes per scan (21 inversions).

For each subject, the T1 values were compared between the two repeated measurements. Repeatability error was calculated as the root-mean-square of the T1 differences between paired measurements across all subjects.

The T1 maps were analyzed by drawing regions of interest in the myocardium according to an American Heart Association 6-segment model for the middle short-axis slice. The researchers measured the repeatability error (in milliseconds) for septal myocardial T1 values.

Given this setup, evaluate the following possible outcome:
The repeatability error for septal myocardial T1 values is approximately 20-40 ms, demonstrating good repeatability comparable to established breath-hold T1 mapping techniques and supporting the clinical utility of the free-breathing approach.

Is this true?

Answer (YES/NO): YES